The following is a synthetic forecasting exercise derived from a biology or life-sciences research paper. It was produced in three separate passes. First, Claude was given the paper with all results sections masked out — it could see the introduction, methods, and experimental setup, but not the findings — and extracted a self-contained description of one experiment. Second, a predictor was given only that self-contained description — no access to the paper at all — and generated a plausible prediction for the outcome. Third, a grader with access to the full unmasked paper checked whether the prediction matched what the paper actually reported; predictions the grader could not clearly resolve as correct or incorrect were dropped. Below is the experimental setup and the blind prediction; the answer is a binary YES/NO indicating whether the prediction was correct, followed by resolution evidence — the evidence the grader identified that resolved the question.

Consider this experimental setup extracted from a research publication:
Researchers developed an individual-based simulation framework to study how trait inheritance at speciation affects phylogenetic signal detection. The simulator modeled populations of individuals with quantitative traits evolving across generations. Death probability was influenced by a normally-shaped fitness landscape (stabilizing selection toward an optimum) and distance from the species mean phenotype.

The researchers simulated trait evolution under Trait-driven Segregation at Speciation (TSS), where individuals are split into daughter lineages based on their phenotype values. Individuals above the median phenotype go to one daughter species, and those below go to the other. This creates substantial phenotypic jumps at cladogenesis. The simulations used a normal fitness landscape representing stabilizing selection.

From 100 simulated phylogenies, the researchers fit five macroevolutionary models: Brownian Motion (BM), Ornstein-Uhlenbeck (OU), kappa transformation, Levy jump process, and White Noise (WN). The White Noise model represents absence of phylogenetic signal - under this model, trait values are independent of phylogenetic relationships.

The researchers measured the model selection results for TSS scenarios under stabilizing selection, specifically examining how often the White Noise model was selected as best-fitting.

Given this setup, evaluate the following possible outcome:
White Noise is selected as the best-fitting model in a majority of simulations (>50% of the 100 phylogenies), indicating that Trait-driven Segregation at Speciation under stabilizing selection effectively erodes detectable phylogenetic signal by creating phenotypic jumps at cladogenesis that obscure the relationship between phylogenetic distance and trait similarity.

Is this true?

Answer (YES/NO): NO